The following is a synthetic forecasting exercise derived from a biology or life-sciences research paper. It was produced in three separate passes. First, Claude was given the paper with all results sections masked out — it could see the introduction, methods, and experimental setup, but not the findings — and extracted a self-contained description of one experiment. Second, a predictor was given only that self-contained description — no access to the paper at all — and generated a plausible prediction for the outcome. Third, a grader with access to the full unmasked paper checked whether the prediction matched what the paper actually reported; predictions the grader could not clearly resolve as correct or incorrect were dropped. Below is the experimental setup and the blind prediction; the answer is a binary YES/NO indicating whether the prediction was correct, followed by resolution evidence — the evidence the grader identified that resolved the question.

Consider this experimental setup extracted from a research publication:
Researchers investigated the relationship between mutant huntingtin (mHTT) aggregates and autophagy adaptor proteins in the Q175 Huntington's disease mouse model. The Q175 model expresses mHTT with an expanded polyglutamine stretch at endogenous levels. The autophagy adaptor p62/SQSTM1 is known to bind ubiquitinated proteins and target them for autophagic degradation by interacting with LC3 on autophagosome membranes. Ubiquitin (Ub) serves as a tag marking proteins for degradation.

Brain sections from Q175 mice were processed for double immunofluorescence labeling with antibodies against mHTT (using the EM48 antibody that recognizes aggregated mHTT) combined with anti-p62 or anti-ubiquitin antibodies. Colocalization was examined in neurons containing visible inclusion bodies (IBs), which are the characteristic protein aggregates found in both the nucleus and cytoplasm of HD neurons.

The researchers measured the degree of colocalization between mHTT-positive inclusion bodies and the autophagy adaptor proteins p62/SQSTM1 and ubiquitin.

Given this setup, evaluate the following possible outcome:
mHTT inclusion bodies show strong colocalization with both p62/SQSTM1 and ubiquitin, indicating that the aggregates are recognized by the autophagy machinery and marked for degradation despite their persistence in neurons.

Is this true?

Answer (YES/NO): YES